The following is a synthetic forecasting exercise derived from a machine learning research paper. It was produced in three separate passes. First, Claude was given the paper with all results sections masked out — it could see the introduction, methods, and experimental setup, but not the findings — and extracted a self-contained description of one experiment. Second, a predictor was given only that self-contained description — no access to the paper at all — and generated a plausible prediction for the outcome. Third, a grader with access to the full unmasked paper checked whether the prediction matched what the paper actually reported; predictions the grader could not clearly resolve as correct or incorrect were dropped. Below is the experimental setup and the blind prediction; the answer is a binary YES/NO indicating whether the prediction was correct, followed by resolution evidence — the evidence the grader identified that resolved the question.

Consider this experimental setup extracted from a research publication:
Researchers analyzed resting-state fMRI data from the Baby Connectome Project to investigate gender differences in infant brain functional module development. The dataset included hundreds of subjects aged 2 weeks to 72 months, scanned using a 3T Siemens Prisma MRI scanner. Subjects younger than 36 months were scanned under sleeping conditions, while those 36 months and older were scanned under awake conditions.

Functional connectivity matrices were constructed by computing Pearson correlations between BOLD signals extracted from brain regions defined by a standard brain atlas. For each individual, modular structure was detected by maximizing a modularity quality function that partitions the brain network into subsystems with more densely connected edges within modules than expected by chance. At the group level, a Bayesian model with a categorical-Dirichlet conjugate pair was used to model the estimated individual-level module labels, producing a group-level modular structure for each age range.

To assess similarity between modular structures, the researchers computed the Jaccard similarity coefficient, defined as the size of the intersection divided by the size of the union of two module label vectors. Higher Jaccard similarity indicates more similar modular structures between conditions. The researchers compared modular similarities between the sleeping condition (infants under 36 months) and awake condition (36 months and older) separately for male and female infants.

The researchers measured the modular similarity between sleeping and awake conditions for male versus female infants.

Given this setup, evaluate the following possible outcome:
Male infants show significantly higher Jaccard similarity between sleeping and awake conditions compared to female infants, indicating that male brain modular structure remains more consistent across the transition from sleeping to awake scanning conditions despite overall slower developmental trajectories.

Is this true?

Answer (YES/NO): YES